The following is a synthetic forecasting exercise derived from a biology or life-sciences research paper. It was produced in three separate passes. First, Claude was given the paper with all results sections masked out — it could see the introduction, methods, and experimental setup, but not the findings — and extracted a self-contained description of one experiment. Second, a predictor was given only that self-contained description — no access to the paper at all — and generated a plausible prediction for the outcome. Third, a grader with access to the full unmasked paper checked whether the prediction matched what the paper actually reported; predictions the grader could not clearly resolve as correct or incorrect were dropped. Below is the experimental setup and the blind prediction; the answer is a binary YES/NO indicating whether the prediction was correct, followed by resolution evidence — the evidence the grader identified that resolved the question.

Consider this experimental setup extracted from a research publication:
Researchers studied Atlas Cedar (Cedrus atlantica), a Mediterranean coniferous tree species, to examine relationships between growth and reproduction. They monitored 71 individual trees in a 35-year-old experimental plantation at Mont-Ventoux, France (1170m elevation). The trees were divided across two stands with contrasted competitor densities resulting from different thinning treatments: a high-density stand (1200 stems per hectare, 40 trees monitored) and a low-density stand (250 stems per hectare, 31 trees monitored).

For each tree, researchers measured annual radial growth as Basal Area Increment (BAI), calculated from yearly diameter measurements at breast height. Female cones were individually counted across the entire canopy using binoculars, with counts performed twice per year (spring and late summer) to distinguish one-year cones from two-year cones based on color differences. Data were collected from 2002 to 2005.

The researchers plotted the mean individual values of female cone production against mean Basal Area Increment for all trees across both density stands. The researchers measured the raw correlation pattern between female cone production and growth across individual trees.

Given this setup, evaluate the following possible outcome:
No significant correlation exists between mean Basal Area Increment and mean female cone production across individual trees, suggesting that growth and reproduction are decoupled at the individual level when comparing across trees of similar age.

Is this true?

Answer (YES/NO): NO